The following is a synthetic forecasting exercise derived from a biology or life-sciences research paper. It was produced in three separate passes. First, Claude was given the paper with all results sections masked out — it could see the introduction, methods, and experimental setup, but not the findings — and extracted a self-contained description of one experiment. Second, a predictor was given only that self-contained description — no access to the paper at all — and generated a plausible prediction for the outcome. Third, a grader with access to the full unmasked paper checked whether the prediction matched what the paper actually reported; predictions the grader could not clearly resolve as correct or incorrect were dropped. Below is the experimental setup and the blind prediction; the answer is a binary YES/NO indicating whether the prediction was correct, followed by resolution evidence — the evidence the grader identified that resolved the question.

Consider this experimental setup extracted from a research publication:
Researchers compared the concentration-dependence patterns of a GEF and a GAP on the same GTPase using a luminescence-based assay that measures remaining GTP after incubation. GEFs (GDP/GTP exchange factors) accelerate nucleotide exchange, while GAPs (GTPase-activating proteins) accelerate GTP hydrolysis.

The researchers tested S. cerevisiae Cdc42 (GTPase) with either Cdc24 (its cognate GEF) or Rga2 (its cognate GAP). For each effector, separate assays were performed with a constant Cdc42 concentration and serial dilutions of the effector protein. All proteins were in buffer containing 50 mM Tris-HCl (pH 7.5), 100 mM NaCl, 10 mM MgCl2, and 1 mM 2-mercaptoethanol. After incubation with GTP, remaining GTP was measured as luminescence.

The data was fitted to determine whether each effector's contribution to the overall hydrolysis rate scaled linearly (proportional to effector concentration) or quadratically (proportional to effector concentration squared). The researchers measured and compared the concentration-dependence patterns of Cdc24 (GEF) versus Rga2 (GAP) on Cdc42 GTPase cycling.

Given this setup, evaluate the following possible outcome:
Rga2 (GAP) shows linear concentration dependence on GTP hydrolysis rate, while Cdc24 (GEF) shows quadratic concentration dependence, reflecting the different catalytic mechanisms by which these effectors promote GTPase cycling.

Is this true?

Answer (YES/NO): YES